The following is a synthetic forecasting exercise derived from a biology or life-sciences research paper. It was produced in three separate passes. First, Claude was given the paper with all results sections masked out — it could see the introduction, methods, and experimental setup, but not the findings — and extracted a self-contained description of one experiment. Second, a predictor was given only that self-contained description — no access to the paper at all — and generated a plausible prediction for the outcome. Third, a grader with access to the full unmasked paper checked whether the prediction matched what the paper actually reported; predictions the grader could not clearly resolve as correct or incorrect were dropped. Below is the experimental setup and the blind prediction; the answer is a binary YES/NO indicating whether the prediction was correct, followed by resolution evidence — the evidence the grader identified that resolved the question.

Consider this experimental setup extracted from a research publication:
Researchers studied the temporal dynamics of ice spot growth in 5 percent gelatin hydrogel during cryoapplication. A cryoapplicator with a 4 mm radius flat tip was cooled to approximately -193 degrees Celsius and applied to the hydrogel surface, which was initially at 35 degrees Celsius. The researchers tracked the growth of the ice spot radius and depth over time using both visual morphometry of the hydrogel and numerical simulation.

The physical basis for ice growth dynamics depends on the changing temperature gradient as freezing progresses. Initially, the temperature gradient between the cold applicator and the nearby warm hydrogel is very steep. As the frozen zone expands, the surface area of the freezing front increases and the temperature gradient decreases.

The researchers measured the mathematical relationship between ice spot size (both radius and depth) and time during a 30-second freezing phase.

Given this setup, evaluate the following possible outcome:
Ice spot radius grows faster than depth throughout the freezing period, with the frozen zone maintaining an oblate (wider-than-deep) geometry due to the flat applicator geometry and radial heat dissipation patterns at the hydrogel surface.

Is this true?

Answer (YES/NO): YES